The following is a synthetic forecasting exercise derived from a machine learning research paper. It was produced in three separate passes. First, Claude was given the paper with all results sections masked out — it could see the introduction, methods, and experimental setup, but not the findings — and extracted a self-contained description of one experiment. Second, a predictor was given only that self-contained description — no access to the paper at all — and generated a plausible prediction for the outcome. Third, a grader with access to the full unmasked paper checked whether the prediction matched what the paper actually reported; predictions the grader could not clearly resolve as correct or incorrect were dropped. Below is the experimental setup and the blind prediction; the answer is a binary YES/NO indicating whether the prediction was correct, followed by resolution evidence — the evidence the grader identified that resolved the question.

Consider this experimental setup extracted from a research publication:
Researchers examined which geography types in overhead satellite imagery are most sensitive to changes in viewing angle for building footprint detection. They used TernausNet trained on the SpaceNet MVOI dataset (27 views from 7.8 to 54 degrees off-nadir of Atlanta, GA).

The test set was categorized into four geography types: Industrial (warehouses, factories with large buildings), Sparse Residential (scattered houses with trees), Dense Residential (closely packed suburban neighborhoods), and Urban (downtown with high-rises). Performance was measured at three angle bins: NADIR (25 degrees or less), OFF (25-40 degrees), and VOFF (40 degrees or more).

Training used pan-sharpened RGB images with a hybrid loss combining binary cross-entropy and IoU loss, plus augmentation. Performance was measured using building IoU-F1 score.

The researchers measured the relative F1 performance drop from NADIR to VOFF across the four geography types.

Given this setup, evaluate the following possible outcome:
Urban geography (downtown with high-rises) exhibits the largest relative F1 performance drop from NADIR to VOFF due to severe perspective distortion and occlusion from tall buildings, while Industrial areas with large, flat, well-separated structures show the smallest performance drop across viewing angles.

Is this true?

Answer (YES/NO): NO